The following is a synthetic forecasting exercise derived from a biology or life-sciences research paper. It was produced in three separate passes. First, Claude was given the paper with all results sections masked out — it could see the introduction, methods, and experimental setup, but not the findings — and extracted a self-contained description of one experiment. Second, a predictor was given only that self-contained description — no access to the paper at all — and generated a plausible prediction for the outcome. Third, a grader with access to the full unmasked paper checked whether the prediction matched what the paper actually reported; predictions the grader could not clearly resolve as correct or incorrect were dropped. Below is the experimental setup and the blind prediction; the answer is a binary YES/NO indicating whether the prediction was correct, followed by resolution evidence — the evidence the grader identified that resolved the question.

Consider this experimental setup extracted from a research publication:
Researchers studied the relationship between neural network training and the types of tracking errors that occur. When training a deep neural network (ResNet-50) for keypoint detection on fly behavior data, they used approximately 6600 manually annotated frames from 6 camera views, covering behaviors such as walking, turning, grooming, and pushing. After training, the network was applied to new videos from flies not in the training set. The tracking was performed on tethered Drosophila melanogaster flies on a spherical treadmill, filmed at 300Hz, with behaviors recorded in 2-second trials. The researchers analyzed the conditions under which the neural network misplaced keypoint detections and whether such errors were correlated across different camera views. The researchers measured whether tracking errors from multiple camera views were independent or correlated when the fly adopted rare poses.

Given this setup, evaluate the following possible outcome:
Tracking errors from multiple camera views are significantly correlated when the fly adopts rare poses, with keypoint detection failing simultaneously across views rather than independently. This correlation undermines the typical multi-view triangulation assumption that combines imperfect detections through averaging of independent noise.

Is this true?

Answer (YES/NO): NO